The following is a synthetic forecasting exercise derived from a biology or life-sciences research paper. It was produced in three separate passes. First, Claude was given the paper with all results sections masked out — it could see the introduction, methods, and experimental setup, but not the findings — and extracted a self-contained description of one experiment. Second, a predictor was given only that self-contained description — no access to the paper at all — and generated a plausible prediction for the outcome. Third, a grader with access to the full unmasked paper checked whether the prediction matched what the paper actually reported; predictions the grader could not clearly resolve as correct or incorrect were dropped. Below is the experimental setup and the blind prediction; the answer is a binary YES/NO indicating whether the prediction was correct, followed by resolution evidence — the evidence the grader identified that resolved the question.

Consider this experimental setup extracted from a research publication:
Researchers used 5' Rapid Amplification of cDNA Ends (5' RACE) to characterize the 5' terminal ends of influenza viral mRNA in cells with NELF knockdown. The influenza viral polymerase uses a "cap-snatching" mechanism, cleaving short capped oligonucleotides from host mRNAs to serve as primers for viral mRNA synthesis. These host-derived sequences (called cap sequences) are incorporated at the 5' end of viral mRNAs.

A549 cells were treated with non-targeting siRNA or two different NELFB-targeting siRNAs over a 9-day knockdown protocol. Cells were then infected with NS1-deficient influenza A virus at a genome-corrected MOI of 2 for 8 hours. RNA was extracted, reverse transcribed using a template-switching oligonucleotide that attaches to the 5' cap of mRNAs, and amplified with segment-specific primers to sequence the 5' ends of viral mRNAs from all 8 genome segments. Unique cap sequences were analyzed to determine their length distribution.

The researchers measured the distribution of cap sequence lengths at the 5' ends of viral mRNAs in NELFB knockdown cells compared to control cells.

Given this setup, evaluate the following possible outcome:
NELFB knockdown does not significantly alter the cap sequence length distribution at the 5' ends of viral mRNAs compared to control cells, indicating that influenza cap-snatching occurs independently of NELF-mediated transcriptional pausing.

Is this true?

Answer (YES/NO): NO